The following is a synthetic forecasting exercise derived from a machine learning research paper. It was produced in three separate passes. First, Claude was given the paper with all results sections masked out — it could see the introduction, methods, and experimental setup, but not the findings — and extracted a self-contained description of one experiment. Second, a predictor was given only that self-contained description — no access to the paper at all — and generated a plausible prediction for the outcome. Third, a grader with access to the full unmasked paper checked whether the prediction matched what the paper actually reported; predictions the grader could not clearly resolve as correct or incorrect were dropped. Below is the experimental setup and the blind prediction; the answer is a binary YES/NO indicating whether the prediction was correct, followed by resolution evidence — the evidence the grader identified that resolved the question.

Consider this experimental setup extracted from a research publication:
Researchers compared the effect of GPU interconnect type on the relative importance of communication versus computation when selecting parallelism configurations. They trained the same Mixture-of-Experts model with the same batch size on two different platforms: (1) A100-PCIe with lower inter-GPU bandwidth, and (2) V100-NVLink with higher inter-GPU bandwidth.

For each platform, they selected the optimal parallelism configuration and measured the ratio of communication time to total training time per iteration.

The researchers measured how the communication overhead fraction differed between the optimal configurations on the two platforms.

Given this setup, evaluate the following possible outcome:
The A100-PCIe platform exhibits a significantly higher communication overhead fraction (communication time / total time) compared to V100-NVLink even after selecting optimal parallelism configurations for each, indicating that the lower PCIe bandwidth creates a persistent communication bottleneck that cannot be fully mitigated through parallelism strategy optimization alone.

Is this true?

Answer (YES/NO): YES